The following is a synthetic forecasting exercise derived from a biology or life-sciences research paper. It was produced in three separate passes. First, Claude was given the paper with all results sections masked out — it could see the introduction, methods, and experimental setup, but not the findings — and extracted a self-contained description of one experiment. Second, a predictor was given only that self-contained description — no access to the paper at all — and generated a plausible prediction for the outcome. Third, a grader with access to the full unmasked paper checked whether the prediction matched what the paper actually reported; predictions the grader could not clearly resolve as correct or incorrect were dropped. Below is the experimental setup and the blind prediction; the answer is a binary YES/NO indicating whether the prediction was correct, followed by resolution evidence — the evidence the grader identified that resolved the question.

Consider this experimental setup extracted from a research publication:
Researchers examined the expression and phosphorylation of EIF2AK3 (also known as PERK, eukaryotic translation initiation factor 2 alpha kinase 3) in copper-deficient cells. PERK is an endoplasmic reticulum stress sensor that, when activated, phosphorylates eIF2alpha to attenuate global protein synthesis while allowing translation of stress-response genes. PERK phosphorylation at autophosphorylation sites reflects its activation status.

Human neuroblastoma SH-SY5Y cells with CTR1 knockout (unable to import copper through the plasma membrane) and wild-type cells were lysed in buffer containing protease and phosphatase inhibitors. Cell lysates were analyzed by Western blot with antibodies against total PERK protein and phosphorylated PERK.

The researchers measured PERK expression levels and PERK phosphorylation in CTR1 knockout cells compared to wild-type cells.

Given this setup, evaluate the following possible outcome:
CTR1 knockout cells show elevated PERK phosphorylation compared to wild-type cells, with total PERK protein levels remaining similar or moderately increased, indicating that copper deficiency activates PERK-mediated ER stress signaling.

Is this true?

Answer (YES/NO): NO